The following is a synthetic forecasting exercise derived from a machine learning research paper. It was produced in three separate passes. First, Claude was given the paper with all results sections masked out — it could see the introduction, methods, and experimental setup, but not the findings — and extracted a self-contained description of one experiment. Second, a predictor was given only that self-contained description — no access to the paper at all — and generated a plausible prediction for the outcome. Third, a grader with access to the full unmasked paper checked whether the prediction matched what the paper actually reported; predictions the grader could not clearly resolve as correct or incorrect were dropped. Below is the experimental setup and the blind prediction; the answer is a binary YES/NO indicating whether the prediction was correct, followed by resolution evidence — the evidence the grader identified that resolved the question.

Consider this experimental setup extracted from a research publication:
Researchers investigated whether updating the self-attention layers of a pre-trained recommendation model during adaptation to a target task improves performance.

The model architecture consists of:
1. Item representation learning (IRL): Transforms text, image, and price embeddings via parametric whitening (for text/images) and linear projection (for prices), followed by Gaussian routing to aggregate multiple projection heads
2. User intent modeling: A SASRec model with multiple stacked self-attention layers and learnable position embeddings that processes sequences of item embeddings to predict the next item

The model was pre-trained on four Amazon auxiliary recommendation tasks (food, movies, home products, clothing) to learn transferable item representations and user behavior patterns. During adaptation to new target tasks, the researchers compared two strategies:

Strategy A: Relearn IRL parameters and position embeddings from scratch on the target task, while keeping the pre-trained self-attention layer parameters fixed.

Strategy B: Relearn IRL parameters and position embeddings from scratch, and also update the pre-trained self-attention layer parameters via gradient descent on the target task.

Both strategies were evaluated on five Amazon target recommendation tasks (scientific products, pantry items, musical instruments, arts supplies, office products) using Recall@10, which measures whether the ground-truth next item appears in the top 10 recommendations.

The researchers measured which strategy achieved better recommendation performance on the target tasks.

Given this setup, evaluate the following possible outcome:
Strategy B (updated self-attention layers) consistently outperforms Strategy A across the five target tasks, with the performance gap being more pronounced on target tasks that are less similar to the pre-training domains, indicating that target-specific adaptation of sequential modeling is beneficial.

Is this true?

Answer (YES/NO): NO